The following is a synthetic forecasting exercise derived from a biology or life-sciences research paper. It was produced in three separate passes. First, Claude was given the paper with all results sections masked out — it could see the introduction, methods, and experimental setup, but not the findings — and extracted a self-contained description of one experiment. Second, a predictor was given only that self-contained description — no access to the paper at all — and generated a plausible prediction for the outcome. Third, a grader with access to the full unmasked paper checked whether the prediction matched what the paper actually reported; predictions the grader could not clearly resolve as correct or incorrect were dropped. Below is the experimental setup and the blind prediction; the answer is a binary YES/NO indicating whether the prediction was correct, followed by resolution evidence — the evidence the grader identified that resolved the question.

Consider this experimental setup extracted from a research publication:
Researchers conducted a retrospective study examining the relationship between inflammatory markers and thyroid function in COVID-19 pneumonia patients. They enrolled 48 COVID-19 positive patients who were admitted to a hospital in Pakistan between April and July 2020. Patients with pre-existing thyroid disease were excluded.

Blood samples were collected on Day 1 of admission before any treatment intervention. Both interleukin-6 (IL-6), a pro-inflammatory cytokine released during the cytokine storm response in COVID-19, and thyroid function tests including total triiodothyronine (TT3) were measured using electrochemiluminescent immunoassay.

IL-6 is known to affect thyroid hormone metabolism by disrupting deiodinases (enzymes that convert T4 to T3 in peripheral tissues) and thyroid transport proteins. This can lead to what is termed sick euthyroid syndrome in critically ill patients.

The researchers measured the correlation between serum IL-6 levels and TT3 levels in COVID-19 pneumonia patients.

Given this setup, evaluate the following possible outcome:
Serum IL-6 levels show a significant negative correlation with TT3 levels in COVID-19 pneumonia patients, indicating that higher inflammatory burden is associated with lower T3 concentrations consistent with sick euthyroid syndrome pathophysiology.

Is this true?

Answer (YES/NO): YES